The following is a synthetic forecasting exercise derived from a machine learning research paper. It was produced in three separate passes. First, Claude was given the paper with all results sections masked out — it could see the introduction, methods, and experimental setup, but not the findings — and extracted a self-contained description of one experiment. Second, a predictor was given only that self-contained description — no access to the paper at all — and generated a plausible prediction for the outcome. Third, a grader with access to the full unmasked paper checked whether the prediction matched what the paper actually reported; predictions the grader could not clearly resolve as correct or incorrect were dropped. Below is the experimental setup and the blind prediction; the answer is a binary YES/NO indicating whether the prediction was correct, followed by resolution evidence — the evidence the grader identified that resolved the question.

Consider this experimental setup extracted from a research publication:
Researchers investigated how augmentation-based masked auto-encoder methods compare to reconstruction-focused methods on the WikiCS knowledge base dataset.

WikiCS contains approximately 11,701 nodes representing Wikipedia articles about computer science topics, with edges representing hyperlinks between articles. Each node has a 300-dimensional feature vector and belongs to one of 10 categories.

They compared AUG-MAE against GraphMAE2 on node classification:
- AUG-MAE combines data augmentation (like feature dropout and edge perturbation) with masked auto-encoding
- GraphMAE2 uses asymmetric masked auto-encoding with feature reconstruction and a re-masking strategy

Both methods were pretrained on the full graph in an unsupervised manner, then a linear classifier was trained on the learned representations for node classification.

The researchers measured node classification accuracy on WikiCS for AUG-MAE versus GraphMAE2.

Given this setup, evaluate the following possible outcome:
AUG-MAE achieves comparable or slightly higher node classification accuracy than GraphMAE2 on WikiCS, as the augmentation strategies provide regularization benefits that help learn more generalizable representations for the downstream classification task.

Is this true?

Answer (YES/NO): NO